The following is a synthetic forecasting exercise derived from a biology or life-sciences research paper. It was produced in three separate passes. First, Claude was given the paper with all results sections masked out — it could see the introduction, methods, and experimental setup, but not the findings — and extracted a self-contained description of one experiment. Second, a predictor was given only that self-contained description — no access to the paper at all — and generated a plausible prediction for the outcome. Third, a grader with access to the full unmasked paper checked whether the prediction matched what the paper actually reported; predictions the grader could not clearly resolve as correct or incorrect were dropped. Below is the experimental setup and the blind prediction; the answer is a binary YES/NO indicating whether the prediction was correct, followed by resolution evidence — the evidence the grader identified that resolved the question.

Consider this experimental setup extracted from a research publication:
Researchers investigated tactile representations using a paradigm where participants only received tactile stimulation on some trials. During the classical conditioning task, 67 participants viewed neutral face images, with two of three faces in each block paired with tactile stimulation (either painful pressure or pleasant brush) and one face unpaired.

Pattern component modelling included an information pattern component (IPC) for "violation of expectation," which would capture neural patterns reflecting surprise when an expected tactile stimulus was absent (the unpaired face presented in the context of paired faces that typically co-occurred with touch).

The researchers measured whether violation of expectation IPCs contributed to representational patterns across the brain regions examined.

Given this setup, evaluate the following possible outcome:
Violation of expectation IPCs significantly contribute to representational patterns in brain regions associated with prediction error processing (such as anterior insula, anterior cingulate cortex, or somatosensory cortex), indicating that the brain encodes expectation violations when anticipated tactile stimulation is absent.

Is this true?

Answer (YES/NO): NO